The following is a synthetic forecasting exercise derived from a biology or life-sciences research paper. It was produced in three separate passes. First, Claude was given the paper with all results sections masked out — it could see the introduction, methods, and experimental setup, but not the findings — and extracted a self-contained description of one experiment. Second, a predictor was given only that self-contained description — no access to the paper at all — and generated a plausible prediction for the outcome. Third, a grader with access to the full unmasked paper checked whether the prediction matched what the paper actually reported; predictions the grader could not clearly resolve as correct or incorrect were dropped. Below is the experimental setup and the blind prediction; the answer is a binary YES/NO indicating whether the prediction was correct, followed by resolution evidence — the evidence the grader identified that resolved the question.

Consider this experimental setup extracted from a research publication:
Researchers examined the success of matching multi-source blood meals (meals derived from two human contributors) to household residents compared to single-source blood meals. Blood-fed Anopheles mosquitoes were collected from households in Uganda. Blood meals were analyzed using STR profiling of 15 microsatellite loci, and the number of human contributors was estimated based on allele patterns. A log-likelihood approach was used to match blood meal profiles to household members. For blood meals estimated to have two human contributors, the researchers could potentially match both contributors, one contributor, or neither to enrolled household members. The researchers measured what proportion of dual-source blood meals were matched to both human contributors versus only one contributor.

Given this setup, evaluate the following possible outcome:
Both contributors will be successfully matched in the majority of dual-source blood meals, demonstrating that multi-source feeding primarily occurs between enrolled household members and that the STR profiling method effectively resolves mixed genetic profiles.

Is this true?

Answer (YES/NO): NO